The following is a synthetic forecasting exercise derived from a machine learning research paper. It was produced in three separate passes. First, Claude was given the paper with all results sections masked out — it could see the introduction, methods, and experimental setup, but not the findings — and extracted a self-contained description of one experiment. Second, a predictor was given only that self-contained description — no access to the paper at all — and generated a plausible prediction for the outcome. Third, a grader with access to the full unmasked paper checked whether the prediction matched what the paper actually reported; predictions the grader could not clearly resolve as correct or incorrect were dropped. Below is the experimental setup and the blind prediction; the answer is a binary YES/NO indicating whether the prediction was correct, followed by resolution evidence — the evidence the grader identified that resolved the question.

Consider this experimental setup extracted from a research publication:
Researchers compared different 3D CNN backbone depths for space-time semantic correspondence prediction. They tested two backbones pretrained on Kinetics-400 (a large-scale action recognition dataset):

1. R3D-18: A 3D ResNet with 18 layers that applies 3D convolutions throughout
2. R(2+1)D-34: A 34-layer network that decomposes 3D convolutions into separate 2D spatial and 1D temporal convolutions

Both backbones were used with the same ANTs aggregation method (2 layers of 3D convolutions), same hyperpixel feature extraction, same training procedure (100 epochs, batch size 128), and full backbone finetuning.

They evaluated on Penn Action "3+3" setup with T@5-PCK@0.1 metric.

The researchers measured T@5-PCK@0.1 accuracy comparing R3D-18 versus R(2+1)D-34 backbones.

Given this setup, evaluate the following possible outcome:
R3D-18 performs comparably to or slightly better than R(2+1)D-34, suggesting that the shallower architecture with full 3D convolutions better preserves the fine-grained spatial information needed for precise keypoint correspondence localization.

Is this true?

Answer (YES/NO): NO